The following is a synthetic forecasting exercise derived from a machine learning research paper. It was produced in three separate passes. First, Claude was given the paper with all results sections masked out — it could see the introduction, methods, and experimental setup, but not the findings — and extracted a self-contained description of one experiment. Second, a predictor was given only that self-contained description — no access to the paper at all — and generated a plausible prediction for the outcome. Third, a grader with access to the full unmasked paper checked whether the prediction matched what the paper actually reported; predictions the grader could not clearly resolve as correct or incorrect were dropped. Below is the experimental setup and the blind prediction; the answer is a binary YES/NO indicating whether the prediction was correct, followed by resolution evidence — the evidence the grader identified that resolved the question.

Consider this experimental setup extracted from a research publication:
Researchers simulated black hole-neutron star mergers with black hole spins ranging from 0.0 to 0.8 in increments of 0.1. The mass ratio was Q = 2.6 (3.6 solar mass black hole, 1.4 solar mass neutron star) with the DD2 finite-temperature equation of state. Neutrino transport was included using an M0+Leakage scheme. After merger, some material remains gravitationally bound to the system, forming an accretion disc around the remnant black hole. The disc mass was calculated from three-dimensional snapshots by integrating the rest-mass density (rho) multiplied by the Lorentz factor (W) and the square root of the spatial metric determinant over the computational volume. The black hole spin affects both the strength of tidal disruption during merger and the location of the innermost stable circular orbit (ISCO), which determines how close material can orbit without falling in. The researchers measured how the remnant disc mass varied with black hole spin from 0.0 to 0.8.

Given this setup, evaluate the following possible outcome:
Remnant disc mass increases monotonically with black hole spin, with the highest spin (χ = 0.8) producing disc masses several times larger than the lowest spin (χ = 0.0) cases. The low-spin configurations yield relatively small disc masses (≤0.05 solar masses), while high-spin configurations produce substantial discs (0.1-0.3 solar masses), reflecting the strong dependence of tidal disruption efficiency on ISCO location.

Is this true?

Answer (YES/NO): NO